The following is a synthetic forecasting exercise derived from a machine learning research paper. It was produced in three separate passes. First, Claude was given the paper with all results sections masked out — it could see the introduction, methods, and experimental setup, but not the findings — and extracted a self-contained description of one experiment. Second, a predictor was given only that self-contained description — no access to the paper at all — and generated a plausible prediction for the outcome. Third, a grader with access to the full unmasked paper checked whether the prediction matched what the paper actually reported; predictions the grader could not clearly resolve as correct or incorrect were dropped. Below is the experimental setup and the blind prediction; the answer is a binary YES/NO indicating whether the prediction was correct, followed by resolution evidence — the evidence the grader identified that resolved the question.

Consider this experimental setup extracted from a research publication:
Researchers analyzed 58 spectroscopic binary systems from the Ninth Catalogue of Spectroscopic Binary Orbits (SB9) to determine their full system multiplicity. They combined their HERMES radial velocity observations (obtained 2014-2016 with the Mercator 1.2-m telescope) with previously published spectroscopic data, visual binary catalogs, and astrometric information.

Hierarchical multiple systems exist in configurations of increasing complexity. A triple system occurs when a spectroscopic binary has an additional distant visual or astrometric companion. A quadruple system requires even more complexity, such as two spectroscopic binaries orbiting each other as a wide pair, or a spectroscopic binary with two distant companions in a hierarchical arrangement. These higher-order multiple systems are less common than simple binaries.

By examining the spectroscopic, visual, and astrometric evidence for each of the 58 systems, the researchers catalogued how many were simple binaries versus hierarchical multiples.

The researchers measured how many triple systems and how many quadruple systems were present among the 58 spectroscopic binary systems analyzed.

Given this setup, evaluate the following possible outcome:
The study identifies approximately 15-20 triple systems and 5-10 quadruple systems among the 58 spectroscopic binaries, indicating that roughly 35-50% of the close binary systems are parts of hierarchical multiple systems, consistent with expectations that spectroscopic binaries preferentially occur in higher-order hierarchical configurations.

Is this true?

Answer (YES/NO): NO